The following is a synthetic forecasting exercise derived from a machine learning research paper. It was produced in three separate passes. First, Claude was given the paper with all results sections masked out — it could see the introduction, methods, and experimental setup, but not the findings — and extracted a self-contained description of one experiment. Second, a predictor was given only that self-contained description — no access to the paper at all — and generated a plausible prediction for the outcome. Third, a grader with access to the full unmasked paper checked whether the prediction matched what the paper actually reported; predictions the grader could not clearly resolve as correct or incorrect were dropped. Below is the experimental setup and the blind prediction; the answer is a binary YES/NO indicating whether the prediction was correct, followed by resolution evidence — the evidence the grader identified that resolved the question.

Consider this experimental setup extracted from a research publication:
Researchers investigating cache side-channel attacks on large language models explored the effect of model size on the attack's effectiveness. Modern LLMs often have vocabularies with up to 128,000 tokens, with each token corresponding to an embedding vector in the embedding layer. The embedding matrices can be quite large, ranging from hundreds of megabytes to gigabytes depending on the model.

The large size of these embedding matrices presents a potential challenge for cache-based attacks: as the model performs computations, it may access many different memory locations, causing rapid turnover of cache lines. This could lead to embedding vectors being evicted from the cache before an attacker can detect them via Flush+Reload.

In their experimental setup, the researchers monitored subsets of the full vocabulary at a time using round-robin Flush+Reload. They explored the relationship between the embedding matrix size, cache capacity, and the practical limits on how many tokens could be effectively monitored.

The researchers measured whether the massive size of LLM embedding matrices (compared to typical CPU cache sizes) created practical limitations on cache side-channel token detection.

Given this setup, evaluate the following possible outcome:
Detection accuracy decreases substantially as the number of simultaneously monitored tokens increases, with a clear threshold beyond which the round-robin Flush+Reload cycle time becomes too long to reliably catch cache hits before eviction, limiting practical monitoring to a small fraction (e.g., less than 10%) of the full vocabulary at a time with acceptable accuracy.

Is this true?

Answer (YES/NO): YES